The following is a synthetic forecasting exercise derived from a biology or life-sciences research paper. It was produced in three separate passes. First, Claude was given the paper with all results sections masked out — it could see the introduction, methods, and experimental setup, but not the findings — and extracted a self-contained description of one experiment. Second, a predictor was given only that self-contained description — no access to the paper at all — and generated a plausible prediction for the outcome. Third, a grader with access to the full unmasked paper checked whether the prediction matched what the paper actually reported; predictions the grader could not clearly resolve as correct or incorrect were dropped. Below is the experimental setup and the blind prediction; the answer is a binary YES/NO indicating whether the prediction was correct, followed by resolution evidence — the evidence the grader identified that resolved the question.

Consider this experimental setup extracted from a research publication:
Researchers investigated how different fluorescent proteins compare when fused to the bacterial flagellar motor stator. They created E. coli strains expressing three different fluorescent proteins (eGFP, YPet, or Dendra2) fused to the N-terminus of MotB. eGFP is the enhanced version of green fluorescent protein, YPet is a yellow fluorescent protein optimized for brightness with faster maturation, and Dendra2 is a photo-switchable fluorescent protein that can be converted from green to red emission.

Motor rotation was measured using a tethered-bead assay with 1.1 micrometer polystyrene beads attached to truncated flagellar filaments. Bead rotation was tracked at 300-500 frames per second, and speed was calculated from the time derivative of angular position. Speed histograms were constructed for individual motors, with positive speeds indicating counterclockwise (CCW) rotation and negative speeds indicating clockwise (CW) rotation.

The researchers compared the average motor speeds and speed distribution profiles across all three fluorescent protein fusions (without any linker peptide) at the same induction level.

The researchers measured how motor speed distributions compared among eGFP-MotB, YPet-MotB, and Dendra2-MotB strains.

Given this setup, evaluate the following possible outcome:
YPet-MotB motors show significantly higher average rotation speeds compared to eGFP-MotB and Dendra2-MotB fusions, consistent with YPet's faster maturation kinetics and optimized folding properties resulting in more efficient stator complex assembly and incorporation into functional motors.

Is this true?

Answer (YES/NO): NO